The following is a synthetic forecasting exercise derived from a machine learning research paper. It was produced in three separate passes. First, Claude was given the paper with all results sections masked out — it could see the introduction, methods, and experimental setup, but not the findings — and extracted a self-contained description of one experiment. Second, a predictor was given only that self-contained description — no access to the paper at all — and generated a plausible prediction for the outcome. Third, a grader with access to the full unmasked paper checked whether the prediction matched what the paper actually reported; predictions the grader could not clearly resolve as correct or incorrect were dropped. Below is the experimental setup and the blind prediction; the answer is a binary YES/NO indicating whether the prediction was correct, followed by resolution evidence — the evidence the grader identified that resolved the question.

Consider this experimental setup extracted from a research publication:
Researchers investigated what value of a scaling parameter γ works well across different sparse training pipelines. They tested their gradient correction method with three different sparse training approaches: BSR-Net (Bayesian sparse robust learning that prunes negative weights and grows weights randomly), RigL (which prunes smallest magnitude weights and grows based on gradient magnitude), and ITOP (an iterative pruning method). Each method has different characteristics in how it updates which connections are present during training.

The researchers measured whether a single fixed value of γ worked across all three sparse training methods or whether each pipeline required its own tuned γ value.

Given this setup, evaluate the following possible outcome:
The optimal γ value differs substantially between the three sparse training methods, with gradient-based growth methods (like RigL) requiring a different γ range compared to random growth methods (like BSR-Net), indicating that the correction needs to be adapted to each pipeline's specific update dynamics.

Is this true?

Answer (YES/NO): NO